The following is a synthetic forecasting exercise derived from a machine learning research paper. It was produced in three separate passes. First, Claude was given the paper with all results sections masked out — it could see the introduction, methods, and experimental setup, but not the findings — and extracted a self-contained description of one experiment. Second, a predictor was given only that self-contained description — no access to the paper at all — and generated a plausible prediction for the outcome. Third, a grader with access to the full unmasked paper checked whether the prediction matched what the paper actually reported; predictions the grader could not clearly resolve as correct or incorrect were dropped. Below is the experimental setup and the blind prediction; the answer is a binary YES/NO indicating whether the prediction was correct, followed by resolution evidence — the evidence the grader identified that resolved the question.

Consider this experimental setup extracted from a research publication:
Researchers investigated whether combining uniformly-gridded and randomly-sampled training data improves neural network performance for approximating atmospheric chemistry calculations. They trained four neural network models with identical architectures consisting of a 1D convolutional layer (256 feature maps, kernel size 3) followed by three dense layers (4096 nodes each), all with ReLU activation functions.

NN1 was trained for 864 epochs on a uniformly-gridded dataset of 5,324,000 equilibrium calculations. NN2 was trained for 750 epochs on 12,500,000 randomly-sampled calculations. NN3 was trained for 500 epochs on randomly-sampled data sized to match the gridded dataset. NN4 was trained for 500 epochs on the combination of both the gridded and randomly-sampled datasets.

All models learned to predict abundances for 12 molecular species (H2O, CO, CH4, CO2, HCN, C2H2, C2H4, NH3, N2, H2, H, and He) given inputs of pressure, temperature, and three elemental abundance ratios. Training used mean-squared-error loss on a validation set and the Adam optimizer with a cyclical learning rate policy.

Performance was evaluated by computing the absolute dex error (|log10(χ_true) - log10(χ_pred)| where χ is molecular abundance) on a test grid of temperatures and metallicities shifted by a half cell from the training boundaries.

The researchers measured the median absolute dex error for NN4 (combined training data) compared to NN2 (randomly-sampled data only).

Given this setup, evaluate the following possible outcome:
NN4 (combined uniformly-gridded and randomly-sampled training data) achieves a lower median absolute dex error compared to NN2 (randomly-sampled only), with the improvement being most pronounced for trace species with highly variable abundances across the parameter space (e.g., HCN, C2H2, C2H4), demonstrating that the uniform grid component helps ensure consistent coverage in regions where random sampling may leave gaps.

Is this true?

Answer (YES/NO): NO